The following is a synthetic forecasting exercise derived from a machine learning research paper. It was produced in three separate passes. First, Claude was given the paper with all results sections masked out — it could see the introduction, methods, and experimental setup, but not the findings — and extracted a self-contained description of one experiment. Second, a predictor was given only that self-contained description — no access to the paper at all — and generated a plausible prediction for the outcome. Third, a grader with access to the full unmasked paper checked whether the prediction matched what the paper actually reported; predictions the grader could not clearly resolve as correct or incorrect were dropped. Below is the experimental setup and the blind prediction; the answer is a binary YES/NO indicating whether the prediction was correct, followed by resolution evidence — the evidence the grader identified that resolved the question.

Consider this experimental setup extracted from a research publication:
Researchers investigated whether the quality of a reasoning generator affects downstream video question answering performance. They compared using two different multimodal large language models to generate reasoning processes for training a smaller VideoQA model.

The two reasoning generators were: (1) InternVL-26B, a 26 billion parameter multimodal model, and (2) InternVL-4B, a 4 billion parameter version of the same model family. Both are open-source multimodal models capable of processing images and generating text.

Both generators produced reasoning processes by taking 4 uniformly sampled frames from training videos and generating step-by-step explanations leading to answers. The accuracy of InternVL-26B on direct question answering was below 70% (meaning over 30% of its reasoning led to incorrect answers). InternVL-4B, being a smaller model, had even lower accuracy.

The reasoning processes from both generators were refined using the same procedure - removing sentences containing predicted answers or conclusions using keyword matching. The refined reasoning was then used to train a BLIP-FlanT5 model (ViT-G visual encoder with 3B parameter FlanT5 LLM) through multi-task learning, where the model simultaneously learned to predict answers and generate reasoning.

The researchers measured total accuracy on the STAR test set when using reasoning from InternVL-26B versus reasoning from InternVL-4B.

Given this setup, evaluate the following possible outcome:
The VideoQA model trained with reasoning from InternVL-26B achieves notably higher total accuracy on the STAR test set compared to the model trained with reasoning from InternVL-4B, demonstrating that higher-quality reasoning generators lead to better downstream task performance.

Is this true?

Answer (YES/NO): YES